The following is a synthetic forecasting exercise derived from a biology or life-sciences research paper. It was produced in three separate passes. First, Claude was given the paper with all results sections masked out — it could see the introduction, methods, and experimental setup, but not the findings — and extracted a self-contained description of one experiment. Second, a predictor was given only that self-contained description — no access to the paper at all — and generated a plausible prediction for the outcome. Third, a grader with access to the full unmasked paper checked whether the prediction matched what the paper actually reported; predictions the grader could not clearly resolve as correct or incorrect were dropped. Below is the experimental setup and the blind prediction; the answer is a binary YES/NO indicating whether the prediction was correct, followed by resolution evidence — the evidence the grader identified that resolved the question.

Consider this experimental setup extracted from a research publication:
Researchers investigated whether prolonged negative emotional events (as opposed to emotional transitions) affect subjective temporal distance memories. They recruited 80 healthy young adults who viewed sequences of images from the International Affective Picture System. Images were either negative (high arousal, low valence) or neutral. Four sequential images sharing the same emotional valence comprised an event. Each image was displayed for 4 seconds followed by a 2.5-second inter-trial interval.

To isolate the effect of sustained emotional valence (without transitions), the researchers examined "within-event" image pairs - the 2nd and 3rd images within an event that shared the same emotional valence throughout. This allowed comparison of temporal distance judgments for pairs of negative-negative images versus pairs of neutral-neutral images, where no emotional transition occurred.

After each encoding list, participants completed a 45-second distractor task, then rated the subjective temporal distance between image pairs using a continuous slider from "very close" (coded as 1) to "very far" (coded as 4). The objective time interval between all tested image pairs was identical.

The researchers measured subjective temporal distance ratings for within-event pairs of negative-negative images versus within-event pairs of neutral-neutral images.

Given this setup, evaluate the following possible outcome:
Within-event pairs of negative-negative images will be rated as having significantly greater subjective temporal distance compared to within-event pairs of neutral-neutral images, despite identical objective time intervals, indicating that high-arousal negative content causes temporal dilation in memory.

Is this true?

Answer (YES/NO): NO